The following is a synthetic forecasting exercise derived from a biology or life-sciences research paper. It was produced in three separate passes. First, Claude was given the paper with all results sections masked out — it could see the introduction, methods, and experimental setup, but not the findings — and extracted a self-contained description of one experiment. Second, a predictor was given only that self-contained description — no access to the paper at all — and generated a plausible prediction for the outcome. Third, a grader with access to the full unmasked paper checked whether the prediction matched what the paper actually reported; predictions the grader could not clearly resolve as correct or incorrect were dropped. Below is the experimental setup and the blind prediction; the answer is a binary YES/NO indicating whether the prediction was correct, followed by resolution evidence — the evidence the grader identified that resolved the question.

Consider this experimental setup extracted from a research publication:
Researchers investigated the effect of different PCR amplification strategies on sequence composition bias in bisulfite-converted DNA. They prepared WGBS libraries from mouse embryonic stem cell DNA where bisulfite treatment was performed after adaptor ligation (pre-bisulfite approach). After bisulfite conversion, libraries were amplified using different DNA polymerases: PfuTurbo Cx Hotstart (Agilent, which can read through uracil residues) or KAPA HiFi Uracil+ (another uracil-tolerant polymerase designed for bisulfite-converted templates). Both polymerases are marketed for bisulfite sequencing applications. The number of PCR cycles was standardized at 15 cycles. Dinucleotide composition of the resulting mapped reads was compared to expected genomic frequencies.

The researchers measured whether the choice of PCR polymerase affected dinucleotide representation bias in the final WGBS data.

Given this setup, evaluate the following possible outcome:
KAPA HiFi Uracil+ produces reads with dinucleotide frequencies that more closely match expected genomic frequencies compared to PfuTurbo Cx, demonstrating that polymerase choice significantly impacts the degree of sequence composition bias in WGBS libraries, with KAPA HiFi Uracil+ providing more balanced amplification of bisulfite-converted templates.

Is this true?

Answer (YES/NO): NO